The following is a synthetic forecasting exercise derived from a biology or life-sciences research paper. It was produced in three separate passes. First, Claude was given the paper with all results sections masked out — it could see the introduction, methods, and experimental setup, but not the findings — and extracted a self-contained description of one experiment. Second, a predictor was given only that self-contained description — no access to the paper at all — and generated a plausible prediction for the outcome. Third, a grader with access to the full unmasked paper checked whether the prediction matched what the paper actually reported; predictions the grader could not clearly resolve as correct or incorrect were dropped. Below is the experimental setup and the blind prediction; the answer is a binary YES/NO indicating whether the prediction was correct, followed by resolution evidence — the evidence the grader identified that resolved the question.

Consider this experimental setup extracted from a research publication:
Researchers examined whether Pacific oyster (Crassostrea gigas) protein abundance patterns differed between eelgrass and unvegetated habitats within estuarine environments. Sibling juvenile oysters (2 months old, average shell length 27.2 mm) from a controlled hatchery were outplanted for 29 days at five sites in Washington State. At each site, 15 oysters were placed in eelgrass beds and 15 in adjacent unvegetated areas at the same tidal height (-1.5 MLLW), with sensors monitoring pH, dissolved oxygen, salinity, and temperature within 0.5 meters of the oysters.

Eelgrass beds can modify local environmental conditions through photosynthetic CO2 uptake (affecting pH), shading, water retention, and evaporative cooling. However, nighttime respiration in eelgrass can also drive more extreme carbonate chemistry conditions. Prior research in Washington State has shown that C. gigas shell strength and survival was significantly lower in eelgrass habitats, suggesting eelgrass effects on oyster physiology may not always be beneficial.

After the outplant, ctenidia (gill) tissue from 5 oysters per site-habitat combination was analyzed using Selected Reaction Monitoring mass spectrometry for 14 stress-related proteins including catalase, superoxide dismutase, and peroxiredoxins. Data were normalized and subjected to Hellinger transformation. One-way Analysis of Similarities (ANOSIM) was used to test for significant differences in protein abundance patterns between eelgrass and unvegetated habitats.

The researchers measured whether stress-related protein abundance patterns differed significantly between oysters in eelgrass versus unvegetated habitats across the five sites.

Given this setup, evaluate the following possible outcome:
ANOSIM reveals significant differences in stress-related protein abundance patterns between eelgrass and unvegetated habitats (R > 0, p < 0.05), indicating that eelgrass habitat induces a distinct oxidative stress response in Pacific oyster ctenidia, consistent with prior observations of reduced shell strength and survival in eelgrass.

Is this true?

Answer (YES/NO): NO